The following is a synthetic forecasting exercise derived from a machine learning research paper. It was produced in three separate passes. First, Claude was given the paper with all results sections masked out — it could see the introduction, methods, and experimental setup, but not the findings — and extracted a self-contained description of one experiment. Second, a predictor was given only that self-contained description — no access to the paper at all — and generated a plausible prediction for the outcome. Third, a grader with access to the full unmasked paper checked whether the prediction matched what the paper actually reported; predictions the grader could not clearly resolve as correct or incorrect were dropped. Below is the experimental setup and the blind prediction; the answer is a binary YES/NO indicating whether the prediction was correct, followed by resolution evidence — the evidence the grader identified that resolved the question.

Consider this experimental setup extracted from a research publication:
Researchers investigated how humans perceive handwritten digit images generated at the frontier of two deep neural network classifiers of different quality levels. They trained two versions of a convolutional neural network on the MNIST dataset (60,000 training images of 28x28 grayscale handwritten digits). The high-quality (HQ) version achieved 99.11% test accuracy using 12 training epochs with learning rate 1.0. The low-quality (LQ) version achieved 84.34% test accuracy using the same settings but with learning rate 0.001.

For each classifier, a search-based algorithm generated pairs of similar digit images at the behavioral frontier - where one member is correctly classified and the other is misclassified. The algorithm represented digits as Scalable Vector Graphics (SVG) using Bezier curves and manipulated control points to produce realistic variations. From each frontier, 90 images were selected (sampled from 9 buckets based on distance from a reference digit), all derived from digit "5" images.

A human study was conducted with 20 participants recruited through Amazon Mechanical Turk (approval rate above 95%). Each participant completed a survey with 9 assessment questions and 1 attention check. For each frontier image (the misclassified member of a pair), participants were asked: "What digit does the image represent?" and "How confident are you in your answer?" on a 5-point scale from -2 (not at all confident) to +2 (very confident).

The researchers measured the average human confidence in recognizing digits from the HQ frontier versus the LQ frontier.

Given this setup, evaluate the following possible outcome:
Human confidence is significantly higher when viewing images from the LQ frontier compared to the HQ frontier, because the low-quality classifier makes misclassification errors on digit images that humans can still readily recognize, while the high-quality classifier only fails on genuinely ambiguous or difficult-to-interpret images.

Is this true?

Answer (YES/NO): YES